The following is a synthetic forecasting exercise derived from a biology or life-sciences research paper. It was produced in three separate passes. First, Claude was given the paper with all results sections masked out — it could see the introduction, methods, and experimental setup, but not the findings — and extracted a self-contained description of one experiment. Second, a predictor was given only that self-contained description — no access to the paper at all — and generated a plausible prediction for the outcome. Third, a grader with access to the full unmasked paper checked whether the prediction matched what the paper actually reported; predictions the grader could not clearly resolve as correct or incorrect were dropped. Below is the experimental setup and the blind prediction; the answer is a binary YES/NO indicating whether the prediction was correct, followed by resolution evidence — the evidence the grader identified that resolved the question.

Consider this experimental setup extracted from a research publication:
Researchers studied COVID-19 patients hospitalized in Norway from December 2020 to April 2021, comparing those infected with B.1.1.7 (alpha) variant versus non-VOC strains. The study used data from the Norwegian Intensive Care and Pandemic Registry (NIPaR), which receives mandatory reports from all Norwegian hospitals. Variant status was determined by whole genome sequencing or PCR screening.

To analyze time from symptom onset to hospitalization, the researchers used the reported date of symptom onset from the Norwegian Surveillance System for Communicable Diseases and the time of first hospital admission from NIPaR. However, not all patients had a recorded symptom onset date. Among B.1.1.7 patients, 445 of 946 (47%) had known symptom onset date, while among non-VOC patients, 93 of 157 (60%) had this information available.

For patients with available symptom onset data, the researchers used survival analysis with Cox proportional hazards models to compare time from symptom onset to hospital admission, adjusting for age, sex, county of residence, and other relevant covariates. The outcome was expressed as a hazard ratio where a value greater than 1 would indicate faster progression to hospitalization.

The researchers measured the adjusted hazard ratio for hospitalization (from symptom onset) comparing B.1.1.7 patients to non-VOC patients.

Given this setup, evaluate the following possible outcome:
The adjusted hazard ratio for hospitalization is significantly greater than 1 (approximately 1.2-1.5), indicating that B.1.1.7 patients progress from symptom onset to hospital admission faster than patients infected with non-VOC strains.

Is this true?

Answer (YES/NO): NO